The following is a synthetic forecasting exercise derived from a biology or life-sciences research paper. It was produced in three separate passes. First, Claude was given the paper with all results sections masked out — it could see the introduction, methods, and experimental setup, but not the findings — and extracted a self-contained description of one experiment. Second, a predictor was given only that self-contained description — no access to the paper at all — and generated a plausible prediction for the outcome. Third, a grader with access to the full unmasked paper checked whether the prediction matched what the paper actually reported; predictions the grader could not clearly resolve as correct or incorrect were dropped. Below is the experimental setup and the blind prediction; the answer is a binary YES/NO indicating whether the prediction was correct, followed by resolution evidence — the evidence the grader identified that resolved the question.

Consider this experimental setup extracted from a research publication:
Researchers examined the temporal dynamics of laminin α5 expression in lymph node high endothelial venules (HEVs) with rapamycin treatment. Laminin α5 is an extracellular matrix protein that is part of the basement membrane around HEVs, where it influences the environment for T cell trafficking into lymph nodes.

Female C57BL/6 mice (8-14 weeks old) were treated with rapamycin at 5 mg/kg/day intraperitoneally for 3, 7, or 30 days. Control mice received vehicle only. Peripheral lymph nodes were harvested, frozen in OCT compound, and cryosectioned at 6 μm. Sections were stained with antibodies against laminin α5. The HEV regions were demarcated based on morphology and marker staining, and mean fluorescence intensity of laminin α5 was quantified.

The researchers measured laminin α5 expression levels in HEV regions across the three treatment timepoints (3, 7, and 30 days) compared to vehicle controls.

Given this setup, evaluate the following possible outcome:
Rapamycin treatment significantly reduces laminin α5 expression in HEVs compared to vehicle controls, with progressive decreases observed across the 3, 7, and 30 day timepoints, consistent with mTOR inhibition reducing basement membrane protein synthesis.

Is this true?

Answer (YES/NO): NO